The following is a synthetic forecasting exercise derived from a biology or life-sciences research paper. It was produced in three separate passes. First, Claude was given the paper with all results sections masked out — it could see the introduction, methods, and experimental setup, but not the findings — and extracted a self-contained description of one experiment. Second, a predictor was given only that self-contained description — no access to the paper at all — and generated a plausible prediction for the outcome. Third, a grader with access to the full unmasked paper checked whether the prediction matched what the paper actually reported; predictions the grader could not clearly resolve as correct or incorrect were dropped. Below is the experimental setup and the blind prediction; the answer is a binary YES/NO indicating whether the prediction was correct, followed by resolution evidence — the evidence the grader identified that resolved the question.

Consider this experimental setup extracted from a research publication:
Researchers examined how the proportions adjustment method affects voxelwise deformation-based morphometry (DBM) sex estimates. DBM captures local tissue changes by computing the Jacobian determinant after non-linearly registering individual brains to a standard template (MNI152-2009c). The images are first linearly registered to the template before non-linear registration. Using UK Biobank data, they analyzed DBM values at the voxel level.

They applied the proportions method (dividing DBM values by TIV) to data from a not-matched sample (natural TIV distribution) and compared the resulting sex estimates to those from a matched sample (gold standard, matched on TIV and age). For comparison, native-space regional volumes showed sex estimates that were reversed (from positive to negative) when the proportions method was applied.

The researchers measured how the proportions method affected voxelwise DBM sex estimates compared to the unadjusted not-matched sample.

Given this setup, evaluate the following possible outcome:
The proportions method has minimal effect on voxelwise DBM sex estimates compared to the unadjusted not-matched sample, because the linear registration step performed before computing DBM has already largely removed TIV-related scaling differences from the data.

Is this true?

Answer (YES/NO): NO